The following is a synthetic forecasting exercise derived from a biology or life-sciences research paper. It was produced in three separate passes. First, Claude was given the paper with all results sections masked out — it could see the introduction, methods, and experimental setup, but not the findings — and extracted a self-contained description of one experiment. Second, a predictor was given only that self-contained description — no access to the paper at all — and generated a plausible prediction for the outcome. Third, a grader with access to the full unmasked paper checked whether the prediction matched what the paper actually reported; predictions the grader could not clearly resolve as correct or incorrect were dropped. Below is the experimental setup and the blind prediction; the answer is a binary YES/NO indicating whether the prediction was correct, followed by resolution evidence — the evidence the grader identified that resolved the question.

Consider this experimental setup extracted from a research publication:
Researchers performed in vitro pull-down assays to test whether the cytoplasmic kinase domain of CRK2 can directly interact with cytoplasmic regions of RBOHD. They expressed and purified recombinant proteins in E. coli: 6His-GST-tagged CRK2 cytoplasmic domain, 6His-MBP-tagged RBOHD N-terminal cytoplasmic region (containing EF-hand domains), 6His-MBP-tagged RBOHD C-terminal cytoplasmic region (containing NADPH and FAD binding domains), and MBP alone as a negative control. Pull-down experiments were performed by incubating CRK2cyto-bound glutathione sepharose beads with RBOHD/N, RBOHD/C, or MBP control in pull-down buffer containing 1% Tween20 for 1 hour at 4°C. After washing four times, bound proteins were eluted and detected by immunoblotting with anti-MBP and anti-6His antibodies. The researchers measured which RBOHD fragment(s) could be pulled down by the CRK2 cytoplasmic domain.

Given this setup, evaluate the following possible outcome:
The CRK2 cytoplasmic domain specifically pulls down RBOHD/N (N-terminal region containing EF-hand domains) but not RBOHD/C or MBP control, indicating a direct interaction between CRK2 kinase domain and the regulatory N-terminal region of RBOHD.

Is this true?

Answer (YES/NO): NO